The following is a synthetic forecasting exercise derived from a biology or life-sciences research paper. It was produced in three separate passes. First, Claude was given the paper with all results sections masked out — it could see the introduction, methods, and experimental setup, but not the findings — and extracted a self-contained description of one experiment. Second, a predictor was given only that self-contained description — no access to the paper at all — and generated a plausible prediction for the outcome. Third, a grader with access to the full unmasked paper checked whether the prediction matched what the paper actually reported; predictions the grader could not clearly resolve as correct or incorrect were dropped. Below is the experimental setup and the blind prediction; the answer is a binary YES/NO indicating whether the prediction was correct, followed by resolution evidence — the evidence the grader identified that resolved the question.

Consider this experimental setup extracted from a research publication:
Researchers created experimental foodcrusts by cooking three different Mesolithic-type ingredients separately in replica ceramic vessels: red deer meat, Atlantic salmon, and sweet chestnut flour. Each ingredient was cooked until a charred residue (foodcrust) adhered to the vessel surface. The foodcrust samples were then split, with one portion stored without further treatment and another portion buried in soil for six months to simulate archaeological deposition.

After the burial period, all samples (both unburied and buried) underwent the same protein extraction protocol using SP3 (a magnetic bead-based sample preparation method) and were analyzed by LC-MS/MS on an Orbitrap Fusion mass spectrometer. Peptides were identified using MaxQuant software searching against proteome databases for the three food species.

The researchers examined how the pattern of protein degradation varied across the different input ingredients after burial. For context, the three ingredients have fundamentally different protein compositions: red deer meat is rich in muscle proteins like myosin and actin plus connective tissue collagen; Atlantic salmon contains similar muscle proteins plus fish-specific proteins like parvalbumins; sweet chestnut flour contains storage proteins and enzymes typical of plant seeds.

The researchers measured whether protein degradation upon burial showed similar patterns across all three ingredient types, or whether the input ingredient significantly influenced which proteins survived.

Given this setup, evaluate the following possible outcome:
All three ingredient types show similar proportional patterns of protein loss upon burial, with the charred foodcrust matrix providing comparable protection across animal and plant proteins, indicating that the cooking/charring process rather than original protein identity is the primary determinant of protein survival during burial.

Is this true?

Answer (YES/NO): NO